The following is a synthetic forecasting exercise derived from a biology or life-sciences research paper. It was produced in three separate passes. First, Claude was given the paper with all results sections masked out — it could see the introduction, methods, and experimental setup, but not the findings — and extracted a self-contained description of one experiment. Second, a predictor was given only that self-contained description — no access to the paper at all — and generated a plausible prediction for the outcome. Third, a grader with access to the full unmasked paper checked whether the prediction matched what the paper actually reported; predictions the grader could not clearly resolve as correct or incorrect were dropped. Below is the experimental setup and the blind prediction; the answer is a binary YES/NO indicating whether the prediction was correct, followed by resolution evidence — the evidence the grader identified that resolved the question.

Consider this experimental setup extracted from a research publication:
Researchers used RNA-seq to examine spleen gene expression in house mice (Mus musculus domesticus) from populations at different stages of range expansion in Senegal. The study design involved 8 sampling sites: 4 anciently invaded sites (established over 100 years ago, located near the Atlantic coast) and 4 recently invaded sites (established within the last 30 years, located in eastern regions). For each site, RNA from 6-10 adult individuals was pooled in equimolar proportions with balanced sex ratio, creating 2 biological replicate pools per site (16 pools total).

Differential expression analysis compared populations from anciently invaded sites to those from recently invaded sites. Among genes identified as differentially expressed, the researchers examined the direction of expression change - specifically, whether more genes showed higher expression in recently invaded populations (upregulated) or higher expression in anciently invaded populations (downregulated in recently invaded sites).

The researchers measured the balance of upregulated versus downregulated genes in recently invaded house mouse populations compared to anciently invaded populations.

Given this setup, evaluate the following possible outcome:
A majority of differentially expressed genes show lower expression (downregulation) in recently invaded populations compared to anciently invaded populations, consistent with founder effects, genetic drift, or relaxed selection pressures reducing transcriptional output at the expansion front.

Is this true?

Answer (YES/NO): NO